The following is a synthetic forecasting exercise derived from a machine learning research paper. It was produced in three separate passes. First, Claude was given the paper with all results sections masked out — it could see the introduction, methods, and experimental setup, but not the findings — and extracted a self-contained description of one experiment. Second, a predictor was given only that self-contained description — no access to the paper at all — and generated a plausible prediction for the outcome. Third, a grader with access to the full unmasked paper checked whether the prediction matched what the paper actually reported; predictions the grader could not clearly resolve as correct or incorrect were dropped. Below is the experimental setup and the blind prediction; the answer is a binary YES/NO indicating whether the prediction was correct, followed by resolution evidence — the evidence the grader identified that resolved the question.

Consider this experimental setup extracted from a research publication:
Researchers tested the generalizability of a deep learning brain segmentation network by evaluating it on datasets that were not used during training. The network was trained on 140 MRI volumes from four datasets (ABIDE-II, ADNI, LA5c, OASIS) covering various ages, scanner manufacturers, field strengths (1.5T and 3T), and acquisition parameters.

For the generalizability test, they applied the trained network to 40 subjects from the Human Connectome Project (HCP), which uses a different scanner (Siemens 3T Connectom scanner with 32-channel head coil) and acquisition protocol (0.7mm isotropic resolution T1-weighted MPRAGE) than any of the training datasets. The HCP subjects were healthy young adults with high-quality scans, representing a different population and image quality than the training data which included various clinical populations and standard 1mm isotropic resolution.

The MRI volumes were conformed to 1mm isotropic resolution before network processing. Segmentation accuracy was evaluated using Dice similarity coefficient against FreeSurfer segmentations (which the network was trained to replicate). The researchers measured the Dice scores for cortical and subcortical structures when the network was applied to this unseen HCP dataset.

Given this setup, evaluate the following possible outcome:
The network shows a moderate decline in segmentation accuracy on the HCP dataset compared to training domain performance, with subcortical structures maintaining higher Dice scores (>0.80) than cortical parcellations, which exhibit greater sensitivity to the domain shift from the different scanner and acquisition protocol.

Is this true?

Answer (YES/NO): NO